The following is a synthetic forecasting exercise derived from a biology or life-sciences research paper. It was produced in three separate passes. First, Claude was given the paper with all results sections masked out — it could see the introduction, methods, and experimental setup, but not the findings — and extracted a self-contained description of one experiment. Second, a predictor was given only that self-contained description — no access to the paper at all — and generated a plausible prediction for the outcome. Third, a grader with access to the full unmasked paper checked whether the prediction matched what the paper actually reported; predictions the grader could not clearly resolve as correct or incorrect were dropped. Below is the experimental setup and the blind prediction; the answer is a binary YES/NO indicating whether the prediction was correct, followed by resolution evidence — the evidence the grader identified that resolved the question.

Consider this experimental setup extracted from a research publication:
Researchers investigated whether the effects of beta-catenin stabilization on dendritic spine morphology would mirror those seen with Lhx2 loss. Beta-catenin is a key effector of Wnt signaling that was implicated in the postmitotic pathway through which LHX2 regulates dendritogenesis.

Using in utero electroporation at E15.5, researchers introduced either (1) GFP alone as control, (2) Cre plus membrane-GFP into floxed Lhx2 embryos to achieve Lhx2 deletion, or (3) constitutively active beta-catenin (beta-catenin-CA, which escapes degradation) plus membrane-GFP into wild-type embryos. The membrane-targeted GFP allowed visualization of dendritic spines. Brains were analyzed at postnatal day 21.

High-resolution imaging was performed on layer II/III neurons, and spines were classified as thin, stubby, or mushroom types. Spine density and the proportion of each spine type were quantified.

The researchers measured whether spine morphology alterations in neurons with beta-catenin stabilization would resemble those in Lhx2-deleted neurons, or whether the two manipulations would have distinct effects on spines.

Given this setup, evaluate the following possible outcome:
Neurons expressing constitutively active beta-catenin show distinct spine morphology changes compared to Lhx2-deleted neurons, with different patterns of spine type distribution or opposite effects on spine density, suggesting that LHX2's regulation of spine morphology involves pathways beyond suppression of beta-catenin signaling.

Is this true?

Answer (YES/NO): NO